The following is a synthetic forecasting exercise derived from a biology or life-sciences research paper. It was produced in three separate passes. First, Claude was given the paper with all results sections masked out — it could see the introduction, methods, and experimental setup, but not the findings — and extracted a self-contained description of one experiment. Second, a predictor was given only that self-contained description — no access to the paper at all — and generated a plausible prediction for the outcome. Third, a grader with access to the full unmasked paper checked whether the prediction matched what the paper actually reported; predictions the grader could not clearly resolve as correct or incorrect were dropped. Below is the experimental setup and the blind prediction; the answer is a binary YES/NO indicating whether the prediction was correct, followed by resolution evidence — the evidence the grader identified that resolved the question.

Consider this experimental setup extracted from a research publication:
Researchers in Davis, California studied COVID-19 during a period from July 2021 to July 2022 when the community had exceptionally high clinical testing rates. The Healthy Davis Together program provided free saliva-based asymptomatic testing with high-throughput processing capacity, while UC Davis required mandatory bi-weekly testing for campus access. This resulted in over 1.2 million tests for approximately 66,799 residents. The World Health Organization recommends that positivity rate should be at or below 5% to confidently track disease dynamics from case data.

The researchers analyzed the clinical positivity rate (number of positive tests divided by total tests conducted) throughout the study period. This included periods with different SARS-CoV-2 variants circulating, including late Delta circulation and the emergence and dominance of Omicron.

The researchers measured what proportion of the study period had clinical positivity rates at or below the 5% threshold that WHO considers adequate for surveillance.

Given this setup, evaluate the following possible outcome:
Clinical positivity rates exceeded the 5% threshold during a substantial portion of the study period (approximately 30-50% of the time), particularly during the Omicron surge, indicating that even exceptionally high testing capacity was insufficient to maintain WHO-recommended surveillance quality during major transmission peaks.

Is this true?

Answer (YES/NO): NO